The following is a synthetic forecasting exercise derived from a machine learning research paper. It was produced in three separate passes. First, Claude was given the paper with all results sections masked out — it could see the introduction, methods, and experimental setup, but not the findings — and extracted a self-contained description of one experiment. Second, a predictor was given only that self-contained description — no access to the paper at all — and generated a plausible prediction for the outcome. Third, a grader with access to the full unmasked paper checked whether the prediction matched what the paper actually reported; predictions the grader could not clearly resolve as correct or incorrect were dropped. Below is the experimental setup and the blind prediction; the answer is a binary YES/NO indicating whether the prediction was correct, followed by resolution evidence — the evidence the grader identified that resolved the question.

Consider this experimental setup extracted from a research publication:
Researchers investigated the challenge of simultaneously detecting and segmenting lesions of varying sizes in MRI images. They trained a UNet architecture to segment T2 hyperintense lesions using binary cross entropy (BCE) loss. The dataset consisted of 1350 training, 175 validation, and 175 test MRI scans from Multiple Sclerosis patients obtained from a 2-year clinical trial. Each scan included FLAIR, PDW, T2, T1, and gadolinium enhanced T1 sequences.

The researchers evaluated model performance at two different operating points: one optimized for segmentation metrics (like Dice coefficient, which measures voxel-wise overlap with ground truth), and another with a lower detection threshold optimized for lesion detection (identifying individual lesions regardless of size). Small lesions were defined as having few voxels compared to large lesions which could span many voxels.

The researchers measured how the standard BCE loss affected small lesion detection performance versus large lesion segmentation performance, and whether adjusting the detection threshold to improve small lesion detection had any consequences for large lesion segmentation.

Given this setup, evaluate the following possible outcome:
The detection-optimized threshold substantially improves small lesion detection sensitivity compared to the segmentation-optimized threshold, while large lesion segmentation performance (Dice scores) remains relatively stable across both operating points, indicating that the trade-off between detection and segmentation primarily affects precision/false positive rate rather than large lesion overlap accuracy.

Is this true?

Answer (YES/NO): NO